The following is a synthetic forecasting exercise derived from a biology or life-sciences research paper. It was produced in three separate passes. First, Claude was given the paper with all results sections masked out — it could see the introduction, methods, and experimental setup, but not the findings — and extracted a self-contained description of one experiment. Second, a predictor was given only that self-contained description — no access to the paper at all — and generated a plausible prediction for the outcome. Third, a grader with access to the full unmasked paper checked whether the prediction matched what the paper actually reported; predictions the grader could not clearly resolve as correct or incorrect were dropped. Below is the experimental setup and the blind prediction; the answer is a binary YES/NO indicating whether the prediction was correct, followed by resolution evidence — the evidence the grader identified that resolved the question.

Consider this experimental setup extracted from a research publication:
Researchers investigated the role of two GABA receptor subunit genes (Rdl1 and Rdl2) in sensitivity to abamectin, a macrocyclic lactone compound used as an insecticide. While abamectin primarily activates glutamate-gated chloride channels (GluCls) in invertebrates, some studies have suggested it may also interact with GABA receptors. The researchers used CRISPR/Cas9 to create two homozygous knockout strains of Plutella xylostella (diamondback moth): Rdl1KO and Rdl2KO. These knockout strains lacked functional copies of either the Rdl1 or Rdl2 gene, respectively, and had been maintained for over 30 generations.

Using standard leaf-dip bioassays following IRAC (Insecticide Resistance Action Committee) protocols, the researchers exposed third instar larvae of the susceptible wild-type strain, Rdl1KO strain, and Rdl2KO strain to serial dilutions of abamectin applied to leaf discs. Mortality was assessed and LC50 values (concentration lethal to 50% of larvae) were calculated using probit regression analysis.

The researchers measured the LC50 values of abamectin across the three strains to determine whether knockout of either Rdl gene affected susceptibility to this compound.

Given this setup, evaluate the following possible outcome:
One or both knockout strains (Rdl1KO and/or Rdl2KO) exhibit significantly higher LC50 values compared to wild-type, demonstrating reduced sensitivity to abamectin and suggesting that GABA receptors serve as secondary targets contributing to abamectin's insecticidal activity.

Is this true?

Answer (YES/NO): NO